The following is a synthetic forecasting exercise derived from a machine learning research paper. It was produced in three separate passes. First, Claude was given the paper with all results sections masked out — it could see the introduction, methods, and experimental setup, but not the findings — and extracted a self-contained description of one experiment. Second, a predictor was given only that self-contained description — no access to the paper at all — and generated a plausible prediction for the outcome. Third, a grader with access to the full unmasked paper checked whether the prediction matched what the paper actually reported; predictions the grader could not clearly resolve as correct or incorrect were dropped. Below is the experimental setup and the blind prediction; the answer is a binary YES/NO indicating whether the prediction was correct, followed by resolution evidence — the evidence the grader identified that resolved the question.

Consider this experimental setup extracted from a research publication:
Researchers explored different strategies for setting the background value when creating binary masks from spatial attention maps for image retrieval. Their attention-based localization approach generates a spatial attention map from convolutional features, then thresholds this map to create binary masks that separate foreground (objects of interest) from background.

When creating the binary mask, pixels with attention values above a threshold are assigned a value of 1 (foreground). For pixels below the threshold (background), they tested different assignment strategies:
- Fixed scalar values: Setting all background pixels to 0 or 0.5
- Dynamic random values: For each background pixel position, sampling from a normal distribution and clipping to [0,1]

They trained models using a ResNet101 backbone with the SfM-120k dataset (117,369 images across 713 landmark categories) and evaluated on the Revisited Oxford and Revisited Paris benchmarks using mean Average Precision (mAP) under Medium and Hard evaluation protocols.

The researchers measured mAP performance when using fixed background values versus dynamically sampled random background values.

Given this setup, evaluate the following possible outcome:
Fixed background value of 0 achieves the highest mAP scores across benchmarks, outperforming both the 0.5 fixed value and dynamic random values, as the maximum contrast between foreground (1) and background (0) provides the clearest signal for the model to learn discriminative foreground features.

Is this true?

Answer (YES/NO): NO